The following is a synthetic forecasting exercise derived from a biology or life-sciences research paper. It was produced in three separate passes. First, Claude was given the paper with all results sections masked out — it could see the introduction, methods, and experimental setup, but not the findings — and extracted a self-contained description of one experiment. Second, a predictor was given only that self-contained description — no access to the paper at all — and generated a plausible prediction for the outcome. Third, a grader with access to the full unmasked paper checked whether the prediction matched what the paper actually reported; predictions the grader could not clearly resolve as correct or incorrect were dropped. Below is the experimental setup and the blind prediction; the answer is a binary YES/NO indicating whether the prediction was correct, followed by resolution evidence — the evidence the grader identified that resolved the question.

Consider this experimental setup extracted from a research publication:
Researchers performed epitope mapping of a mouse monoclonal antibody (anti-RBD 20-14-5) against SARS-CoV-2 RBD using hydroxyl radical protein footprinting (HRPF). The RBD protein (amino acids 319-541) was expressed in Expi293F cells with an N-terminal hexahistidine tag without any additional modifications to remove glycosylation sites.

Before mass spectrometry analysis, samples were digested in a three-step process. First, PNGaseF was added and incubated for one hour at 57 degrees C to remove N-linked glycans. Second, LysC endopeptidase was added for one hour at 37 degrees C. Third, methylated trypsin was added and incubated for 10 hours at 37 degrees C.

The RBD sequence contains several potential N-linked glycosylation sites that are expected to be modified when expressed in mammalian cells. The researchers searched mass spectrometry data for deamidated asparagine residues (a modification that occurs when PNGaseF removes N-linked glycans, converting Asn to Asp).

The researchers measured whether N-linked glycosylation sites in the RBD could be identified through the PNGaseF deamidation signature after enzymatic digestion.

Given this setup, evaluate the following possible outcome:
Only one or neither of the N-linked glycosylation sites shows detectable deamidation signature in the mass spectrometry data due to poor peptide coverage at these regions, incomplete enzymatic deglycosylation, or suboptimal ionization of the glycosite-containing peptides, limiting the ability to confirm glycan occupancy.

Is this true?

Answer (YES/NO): NO